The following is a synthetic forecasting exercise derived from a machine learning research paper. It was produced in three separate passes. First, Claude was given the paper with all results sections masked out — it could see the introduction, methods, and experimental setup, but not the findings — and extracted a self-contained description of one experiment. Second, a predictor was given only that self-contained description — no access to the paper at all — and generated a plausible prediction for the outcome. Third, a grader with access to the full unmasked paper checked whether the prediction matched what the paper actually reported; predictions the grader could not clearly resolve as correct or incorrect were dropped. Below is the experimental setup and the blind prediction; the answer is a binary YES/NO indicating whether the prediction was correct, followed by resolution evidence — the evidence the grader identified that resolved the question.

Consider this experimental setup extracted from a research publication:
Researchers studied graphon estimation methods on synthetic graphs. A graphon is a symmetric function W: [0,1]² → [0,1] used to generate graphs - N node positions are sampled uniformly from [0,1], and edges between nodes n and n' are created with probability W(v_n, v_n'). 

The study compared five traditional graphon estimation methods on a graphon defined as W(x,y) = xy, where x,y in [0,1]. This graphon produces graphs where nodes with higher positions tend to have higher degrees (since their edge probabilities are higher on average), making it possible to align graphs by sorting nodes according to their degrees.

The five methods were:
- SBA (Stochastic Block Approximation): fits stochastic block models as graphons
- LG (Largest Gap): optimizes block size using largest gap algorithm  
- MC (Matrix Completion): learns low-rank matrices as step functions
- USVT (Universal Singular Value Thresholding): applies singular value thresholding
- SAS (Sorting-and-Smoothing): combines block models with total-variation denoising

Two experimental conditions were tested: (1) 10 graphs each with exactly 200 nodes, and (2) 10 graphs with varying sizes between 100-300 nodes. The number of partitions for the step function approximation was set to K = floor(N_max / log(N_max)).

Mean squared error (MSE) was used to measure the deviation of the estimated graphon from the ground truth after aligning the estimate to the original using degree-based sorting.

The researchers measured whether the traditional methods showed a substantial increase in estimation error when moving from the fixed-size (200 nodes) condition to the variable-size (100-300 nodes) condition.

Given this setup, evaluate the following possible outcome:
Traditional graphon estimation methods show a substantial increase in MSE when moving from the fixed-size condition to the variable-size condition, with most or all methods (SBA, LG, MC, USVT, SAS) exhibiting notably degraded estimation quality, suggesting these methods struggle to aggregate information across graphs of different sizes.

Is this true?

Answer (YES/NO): YES